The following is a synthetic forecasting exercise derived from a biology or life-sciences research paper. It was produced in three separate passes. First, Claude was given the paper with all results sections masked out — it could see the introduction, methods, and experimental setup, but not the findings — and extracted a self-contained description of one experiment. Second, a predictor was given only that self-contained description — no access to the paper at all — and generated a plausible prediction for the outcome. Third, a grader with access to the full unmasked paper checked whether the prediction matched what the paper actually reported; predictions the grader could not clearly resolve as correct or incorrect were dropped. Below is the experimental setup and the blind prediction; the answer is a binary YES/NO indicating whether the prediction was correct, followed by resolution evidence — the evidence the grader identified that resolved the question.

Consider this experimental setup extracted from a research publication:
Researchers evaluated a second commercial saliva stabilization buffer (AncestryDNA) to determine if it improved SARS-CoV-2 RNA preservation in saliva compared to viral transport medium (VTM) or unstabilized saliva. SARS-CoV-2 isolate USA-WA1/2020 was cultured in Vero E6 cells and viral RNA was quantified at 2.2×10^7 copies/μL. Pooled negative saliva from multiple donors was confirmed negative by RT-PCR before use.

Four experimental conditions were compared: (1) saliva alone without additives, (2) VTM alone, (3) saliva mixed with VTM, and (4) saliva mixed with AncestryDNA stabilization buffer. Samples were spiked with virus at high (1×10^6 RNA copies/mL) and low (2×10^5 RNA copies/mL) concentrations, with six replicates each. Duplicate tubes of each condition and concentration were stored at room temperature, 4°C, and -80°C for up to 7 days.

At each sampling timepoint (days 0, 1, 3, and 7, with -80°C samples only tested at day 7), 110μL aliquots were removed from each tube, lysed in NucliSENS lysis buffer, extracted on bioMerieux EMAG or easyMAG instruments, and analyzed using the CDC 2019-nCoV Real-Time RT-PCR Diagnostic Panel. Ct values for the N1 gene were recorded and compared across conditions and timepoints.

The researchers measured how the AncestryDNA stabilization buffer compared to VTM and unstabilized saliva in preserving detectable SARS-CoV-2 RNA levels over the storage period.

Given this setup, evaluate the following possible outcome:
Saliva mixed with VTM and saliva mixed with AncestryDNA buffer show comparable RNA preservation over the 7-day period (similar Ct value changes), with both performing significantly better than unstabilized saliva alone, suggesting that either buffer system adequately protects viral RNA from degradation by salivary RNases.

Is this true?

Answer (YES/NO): NO